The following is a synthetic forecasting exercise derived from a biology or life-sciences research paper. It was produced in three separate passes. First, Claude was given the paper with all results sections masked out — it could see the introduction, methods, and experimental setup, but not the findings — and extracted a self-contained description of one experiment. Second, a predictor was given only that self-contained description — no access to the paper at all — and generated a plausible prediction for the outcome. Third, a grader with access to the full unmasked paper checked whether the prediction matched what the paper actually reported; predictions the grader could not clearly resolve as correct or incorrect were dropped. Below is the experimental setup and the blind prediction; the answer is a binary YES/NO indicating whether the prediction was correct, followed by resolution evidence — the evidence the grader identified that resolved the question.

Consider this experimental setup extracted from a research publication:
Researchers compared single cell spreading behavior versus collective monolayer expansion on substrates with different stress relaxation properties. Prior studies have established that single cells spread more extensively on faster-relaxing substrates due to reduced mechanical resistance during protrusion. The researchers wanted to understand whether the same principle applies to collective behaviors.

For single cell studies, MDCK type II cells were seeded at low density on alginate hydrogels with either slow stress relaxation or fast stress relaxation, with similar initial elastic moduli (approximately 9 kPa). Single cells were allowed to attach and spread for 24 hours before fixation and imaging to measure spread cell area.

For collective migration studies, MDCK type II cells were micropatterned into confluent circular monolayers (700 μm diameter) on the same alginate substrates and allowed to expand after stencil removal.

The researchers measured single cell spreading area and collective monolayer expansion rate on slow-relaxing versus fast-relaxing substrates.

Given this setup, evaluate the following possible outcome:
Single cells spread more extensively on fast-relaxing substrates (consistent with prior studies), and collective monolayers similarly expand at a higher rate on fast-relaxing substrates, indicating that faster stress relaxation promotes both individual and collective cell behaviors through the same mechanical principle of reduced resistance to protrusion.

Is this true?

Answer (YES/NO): NO